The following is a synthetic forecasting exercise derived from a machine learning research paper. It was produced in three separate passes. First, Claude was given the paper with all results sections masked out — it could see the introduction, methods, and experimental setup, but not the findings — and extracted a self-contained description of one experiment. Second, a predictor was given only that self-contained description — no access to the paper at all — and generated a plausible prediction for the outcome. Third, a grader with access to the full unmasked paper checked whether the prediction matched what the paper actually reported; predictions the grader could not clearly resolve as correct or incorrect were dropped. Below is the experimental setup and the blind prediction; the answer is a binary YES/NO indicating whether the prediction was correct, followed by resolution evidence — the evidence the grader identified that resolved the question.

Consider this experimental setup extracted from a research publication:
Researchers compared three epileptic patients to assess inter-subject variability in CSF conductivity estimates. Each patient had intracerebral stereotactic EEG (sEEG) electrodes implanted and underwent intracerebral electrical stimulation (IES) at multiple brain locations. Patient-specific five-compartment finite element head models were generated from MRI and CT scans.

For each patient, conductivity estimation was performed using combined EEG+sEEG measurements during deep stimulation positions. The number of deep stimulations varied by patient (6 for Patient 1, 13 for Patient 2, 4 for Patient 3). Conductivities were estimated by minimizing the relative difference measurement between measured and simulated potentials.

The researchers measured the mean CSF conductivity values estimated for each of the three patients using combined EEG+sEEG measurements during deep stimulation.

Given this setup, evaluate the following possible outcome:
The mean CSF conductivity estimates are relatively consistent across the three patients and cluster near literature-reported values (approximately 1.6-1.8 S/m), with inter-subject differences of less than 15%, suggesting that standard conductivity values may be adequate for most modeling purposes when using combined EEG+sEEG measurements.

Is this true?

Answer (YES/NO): NO